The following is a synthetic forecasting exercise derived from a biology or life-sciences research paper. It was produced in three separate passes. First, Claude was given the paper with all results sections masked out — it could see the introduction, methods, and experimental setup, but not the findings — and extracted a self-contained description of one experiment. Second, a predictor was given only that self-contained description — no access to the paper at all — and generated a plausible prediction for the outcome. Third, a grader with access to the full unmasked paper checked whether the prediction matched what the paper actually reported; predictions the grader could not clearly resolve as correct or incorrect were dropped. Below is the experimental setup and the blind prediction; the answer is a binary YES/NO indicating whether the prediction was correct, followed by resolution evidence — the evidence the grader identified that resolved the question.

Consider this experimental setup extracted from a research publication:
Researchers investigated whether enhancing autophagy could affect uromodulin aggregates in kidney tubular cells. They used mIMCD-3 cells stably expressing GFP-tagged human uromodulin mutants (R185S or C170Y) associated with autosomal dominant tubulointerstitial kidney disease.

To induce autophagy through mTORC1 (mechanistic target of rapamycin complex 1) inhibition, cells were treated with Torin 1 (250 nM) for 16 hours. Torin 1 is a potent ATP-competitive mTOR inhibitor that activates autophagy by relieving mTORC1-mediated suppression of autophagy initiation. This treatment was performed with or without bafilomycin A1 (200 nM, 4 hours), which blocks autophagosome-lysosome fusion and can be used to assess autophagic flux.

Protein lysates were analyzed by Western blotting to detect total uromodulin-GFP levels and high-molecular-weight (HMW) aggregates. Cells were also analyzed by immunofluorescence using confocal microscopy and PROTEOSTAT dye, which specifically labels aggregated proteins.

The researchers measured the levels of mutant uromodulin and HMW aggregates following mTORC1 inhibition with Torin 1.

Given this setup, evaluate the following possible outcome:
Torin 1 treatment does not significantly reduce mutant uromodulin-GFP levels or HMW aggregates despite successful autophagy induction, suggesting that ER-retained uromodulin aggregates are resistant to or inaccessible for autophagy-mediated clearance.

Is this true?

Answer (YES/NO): NO